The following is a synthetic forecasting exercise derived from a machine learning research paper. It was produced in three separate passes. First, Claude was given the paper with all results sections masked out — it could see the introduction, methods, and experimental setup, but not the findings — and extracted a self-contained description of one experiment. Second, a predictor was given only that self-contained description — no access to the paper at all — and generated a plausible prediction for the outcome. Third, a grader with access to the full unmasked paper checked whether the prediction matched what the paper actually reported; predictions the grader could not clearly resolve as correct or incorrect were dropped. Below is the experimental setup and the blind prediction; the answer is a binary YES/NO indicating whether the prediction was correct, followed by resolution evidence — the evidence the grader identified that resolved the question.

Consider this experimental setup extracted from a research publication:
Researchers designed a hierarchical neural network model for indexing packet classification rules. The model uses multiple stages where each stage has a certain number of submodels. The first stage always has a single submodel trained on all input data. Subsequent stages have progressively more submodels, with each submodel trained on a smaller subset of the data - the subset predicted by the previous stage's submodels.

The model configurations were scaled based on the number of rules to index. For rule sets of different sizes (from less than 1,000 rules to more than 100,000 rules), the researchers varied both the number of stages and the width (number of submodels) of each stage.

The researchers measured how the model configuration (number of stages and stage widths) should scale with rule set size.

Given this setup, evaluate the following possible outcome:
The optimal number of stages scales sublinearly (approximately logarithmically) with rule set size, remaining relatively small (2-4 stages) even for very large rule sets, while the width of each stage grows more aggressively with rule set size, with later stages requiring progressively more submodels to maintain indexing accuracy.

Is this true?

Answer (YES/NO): YES